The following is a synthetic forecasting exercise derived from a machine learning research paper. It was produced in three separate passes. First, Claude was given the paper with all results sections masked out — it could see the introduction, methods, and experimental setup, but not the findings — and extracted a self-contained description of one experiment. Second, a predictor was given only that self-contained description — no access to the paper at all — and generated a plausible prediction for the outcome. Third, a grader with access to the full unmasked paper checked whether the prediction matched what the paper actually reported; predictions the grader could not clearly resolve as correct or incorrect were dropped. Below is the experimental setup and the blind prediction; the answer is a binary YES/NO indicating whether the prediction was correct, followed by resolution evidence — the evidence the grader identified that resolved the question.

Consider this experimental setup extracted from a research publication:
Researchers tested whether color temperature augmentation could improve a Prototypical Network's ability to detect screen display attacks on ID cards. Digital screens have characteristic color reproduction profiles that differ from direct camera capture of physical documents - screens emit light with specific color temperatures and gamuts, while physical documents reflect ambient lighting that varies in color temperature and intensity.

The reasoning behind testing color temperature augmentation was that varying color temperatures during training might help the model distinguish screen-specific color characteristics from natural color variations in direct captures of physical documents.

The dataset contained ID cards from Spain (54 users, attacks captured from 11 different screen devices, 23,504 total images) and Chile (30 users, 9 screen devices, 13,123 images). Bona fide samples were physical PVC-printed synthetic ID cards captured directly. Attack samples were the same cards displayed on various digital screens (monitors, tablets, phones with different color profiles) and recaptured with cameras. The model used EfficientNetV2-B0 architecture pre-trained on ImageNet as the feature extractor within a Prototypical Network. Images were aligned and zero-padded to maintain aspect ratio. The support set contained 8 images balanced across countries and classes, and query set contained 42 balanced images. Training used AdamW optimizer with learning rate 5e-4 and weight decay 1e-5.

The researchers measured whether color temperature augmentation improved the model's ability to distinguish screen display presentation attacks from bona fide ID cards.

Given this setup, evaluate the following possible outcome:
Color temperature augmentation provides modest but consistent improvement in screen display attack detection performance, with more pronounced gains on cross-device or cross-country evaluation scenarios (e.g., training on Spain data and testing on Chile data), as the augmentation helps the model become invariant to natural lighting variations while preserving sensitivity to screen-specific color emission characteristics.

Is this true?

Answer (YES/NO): NO